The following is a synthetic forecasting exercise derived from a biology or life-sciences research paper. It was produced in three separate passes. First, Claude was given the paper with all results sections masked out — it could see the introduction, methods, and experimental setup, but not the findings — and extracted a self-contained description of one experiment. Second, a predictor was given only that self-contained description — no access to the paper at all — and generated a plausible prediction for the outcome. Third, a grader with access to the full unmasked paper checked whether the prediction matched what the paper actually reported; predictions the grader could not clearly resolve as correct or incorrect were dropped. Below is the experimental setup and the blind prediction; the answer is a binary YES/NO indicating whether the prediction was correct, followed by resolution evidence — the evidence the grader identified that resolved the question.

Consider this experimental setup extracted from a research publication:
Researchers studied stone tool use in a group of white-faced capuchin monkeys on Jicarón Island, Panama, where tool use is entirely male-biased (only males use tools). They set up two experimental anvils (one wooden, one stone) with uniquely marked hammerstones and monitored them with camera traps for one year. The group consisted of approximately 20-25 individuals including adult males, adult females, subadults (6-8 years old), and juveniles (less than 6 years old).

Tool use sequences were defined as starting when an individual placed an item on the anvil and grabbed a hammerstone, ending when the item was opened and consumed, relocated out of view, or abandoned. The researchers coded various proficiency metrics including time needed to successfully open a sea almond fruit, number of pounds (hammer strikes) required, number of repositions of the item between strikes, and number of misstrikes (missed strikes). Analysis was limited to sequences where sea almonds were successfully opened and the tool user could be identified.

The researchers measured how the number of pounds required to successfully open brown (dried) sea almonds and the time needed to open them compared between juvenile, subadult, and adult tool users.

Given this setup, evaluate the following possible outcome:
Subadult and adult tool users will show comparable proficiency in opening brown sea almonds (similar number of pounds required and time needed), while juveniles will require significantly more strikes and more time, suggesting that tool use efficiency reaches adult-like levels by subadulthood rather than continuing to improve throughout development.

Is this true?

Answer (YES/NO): YES